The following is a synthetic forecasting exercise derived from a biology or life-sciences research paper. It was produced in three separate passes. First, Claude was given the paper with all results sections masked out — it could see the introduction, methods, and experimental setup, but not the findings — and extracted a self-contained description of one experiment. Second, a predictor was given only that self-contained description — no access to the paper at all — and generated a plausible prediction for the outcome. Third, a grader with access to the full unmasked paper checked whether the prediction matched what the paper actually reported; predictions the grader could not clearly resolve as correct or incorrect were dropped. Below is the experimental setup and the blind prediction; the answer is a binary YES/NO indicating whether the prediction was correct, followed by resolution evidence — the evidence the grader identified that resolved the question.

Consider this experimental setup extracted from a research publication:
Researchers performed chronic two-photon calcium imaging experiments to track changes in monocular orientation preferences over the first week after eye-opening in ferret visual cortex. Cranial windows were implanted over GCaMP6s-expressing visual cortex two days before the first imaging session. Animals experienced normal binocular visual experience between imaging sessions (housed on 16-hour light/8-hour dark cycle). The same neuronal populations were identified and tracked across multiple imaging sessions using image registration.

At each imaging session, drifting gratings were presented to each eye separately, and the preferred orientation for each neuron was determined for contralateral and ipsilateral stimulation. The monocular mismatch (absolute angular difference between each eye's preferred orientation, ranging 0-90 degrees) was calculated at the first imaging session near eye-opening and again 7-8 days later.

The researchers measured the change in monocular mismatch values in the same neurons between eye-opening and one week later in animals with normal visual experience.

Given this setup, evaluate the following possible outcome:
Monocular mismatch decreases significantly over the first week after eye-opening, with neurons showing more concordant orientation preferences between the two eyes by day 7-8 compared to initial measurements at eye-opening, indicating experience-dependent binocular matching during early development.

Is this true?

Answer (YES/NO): YES